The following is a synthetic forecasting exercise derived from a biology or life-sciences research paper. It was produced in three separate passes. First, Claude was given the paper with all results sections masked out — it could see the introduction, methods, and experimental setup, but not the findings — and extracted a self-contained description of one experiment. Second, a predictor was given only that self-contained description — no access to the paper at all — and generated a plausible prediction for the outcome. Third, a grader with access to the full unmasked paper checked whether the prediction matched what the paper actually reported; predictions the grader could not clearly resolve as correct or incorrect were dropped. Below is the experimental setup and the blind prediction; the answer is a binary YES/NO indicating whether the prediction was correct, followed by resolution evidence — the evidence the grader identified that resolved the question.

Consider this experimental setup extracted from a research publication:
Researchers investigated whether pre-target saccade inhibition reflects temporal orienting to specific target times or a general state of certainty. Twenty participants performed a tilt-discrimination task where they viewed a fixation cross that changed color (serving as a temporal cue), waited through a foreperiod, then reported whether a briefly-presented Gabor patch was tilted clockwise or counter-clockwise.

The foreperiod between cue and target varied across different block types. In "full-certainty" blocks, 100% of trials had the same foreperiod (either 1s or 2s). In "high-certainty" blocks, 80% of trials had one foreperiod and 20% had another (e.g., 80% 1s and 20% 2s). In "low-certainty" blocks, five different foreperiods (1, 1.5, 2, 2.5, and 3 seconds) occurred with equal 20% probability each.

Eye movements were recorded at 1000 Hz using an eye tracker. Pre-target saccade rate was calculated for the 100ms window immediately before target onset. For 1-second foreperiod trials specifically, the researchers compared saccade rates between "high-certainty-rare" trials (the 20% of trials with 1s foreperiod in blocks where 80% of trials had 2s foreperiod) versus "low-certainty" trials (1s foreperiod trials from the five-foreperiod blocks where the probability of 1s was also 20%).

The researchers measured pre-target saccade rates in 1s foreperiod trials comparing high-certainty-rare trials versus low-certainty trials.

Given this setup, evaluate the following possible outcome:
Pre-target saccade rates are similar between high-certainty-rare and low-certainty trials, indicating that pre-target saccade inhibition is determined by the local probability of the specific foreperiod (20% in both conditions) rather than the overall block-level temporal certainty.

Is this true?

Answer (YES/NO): YES